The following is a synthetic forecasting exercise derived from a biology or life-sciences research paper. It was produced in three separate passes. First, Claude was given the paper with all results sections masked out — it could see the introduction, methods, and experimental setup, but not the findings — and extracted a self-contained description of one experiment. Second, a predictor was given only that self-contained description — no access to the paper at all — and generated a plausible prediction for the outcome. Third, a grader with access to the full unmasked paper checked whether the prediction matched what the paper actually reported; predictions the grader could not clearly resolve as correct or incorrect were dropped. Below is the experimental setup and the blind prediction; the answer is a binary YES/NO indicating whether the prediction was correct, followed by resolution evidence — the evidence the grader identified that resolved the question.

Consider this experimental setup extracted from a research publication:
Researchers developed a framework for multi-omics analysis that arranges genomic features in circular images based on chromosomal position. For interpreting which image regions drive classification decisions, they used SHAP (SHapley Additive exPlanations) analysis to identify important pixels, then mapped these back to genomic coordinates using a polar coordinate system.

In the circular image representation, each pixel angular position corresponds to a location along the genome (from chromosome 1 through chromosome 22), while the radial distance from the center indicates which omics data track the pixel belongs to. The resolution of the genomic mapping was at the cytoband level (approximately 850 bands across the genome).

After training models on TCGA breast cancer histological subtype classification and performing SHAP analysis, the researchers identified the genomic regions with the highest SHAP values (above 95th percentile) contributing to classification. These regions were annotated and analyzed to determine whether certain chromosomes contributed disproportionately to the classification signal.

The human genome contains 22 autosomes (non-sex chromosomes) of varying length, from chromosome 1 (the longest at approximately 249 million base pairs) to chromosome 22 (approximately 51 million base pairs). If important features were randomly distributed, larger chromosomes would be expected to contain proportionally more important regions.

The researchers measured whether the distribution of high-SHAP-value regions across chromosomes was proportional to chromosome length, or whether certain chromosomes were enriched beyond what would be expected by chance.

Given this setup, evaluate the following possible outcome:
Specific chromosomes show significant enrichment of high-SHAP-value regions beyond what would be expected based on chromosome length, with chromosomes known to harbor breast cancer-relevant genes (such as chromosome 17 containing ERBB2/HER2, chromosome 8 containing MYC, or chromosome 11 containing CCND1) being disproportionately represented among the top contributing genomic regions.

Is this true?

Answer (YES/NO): NO